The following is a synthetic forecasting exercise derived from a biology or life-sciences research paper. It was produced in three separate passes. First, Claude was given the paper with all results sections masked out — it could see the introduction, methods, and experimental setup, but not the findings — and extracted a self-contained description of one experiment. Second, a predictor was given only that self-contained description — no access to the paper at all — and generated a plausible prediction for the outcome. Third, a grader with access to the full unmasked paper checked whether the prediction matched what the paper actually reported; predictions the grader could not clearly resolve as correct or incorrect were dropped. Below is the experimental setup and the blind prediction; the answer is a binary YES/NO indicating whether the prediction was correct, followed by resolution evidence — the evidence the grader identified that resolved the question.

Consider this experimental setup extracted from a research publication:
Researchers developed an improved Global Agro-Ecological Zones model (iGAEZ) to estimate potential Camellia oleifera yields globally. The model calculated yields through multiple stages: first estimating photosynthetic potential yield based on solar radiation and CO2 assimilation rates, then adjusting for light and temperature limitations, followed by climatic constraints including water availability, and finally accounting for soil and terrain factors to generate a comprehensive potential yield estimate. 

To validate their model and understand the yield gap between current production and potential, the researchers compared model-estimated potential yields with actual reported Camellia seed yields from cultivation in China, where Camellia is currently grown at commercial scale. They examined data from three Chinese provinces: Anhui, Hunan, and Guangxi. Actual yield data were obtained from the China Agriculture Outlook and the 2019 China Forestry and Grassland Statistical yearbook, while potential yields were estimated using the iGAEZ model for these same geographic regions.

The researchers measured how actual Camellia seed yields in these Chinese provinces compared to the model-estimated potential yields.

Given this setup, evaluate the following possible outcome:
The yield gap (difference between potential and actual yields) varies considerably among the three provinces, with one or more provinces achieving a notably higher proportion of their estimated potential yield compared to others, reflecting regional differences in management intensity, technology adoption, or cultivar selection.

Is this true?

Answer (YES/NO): NO